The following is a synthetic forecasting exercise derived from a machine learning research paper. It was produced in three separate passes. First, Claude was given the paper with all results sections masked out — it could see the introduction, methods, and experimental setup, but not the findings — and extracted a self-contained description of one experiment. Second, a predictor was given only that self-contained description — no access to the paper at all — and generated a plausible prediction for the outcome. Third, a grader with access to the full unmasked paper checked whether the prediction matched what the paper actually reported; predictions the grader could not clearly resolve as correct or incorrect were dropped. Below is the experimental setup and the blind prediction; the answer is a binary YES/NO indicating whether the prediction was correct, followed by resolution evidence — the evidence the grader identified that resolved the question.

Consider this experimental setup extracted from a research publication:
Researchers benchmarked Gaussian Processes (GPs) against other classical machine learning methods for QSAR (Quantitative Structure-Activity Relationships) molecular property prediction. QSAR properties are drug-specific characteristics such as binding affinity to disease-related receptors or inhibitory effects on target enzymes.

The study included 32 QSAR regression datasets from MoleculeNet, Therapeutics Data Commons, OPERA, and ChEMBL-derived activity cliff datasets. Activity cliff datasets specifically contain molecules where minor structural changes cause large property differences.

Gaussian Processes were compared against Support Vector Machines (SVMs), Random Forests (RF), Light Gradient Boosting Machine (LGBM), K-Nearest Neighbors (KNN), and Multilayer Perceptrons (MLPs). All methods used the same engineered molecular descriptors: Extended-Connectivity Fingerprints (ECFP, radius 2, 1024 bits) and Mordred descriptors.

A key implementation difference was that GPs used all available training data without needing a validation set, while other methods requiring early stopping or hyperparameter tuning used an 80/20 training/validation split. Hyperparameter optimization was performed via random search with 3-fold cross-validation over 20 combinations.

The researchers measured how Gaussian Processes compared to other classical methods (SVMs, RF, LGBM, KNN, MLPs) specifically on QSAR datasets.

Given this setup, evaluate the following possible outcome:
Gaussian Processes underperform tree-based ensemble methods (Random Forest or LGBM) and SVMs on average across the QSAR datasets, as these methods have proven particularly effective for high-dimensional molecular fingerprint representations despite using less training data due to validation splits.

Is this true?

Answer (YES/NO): NO